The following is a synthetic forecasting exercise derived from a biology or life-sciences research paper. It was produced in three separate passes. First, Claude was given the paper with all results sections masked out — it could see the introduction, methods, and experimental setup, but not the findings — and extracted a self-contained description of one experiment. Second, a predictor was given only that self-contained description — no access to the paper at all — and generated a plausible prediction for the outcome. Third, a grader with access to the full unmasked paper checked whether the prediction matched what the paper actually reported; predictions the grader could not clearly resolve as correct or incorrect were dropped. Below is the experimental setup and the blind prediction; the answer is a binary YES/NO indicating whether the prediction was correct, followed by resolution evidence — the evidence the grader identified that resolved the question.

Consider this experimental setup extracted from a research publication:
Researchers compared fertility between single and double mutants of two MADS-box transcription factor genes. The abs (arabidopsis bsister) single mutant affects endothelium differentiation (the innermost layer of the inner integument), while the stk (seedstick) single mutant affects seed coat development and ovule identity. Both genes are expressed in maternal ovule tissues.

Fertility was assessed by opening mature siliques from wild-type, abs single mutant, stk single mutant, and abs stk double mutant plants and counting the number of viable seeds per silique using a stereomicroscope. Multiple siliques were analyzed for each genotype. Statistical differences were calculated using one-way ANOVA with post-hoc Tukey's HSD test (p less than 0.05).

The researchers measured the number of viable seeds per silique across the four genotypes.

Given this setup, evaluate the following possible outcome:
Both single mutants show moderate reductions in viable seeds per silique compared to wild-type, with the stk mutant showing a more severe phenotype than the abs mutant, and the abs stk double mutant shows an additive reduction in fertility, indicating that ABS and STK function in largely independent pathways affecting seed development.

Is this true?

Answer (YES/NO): NO